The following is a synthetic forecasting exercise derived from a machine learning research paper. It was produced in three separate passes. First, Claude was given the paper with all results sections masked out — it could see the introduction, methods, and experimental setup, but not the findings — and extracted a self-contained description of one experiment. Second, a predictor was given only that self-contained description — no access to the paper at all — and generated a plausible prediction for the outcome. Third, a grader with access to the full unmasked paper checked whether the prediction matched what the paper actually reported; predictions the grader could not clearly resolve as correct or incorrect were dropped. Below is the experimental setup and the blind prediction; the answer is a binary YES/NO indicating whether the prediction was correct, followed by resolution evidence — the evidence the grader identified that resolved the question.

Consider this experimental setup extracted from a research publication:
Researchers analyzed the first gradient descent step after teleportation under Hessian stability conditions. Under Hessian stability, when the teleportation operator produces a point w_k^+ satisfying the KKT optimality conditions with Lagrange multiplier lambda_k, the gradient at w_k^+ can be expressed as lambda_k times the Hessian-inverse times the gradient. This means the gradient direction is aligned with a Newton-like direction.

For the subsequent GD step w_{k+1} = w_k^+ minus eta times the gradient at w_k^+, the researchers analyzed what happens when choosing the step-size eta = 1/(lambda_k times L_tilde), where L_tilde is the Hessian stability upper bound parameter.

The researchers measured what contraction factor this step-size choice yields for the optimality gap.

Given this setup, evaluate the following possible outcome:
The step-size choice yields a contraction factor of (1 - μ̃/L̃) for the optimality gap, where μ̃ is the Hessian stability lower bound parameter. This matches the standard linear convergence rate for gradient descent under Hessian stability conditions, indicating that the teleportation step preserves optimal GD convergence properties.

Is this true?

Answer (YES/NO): YES